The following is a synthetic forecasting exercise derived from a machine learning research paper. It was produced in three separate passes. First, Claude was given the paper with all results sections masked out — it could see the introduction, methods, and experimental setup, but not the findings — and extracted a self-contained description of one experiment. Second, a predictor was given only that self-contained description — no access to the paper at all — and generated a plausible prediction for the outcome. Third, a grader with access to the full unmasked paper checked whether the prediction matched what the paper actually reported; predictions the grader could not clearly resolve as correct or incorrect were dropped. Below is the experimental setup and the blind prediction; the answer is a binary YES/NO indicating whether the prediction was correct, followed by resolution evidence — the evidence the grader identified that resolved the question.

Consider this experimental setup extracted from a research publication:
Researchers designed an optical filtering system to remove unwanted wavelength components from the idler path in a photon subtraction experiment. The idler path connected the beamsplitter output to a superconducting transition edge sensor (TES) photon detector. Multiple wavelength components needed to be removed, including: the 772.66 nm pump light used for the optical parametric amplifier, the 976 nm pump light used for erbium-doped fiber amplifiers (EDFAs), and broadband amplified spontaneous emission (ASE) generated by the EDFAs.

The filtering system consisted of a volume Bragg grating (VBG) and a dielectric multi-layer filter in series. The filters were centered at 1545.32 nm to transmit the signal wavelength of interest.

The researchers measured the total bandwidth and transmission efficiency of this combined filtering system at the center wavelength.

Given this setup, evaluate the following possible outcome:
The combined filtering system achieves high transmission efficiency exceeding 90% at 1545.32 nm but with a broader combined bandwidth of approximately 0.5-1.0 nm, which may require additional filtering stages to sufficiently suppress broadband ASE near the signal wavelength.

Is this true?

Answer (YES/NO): NO